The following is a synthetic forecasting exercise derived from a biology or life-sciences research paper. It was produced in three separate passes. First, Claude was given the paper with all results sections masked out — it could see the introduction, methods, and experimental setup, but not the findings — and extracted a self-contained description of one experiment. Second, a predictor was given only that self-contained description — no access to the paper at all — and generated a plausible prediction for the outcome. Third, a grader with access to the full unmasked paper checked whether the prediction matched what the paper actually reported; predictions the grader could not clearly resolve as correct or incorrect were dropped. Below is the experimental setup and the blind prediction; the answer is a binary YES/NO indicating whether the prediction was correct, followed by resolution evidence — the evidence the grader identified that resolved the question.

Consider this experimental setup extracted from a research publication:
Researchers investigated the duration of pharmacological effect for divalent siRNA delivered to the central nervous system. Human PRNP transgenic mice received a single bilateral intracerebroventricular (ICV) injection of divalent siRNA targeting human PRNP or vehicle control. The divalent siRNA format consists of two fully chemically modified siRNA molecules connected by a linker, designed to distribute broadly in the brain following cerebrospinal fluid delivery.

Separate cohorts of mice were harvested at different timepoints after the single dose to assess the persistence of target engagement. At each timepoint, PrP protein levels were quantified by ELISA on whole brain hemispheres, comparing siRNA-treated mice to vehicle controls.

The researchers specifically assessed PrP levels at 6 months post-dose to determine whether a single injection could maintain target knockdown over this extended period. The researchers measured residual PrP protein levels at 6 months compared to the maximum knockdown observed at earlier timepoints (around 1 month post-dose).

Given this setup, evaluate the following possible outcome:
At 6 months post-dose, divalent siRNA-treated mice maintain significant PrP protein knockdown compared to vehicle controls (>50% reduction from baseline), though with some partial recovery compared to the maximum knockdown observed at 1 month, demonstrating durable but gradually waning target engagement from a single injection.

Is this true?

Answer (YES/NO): NO